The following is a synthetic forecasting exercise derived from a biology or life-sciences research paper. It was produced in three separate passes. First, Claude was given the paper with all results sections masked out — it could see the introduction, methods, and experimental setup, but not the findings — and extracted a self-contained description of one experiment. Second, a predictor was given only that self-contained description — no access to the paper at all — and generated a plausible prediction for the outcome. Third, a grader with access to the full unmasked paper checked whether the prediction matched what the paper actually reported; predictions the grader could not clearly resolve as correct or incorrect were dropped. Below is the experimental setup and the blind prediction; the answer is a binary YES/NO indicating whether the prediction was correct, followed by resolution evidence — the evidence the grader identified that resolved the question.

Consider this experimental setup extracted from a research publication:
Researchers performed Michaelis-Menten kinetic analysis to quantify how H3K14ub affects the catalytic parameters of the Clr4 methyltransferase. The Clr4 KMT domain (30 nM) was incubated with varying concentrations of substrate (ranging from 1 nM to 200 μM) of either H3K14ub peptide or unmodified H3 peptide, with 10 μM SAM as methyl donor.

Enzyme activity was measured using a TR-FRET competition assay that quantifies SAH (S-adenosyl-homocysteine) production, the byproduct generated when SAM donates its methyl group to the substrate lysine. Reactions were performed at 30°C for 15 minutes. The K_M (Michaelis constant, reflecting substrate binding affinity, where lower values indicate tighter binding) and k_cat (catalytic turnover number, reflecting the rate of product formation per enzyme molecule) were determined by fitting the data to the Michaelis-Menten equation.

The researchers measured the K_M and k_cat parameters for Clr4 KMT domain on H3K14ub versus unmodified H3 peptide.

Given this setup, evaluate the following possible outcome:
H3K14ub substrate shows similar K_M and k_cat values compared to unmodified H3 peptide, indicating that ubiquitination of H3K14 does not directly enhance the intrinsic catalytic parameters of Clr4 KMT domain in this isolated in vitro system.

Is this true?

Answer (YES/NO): NO